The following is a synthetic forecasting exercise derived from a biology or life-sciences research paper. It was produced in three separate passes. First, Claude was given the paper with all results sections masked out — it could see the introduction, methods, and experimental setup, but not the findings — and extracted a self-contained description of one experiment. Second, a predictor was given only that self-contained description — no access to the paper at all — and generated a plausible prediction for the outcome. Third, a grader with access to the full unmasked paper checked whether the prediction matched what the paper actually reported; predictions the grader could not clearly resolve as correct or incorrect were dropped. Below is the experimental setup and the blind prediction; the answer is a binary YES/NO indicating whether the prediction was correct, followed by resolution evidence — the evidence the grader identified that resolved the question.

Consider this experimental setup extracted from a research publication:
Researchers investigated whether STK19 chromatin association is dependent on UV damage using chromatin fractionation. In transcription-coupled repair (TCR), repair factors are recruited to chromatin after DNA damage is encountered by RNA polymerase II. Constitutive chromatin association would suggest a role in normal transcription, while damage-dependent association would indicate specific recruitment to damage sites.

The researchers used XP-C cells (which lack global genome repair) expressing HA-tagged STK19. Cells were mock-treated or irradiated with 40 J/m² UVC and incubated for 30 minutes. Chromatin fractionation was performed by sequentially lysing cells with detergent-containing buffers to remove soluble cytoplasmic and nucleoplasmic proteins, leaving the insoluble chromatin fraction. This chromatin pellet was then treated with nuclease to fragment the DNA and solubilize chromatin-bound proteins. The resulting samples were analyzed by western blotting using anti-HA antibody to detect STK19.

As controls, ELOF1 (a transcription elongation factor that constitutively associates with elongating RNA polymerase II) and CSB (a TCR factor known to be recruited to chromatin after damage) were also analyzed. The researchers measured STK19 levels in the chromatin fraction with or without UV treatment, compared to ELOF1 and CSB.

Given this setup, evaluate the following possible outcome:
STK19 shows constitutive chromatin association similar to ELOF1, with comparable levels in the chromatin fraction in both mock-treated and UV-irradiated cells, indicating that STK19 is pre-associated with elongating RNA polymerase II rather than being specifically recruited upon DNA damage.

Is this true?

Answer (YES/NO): NO